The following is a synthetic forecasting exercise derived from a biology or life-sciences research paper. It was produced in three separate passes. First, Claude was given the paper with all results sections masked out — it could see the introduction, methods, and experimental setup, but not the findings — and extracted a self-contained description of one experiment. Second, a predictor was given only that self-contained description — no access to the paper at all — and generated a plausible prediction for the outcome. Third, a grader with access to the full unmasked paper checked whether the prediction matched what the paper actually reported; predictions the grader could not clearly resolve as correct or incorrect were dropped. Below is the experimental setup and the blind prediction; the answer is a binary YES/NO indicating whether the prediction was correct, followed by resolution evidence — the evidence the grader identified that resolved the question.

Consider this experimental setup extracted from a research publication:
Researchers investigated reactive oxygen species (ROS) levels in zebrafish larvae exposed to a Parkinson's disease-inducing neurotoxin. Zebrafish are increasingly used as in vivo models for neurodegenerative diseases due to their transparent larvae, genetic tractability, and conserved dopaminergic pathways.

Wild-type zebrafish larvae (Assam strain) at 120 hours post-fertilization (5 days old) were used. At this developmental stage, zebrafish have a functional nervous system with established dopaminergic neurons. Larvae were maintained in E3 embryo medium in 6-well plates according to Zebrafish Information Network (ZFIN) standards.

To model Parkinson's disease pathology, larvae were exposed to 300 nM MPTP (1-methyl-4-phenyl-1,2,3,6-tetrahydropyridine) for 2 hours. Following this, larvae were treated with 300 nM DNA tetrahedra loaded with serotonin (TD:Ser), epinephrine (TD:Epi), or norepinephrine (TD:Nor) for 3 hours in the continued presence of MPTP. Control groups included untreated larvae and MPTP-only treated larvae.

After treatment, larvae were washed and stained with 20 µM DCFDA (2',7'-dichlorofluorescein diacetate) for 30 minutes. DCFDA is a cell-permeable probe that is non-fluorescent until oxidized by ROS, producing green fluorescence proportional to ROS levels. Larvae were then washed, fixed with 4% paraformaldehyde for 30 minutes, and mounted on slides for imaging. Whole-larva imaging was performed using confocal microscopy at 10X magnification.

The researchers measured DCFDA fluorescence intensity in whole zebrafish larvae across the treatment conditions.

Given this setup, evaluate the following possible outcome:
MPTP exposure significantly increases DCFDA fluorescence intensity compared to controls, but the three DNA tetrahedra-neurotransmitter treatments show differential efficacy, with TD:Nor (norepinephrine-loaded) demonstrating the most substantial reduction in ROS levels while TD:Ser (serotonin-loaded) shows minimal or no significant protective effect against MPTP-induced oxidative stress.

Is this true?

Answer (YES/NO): NO